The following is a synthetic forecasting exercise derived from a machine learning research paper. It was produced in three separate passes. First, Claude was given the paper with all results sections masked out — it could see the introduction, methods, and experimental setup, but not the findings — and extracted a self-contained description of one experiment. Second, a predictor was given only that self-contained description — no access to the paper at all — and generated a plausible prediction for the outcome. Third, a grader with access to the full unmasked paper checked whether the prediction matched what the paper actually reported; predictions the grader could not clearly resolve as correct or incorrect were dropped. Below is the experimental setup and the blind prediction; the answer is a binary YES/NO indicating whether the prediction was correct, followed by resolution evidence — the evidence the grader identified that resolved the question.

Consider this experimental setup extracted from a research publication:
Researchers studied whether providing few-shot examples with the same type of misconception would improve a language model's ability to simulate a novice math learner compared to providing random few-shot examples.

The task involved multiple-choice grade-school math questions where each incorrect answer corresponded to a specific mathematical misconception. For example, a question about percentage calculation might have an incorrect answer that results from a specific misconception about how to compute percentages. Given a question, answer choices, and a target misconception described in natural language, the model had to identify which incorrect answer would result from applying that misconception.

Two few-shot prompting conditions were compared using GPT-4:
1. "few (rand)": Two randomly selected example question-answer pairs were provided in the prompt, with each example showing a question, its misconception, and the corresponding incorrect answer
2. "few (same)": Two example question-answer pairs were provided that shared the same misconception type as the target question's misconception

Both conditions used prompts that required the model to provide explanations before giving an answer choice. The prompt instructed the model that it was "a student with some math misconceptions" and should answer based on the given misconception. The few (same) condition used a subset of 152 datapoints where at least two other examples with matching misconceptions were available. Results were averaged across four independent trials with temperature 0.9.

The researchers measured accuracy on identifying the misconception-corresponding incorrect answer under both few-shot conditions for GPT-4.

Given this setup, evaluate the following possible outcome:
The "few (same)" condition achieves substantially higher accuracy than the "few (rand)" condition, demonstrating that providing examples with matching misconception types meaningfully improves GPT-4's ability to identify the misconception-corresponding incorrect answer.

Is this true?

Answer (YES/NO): YES